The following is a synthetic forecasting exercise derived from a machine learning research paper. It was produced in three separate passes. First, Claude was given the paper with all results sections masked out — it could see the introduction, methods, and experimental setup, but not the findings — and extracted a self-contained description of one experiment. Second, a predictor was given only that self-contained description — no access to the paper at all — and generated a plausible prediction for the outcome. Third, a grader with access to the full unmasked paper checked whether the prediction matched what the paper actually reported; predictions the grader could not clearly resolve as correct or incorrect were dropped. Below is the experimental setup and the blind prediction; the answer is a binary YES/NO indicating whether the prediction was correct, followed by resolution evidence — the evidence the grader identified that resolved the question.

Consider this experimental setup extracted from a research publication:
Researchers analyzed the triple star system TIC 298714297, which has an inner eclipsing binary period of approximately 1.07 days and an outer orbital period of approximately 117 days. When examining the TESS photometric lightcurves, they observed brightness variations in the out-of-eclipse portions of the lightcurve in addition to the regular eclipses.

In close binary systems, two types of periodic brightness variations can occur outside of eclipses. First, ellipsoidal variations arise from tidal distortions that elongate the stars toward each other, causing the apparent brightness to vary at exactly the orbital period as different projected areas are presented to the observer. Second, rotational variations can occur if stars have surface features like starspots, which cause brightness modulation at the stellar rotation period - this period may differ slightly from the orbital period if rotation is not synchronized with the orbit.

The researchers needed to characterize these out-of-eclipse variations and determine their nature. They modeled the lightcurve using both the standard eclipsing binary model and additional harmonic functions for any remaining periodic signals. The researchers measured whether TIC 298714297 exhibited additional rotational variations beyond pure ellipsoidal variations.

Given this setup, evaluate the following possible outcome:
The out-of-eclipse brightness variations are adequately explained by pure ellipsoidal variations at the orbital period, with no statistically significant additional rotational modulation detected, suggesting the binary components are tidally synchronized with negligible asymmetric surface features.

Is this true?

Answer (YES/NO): NO